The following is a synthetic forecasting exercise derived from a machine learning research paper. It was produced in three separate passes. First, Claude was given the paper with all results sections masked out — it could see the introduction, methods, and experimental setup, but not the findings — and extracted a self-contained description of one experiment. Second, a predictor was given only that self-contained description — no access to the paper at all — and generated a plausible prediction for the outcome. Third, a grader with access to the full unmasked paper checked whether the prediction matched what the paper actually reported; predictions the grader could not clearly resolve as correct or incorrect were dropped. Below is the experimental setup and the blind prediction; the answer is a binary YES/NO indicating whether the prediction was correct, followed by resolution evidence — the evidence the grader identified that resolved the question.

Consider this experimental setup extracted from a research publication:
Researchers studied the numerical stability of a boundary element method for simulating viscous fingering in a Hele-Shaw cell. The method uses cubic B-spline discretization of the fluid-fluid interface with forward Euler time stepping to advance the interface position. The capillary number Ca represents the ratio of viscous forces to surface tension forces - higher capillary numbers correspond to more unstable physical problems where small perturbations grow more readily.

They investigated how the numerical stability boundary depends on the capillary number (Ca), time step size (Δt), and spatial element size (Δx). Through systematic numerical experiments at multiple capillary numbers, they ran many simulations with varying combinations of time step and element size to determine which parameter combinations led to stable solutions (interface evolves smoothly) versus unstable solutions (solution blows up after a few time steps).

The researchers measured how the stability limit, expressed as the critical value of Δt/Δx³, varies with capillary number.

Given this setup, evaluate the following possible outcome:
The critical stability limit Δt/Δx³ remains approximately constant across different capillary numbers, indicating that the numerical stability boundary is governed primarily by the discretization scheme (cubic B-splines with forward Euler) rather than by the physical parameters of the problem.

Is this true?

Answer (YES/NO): NO